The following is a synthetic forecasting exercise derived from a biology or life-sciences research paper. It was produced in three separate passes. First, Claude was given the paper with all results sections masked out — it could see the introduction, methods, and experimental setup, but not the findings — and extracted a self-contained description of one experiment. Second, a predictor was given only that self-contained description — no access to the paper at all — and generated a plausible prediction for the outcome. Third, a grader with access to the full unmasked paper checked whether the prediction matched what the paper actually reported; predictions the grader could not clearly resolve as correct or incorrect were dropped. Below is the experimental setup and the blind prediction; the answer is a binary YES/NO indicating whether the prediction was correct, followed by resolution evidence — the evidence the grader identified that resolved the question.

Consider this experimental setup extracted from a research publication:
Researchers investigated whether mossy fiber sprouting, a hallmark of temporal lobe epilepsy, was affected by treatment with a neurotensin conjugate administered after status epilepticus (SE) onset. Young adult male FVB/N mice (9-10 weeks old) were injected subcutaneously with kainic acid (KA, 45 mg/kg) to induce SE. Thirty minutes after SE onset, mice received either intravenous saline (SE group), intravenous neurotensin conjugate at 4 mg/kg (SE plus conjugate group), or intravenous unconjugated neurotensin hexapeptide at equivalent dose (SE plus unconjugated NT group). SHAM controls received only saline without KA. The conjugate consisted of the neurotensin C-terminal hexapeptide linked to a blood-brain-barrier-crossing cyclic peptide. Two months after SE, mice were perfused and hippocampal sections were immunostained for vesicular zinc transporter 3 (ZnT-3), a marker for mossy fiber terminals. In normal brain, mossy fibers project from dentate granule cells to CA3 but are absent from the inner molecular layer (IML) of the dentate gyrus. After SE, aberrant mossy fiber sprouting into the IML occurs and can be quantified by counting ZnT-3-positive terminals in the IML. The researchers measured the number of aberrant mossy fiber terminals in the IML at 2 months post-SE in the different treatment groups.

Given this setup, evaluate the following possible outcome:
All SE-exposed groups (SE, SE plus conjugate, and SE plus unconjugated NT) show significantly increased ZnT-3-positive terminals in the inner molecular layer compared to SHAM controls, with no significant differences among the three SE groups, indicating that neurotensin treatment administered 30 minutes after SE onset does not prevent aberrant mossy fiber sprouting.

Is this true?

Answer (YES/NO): NO